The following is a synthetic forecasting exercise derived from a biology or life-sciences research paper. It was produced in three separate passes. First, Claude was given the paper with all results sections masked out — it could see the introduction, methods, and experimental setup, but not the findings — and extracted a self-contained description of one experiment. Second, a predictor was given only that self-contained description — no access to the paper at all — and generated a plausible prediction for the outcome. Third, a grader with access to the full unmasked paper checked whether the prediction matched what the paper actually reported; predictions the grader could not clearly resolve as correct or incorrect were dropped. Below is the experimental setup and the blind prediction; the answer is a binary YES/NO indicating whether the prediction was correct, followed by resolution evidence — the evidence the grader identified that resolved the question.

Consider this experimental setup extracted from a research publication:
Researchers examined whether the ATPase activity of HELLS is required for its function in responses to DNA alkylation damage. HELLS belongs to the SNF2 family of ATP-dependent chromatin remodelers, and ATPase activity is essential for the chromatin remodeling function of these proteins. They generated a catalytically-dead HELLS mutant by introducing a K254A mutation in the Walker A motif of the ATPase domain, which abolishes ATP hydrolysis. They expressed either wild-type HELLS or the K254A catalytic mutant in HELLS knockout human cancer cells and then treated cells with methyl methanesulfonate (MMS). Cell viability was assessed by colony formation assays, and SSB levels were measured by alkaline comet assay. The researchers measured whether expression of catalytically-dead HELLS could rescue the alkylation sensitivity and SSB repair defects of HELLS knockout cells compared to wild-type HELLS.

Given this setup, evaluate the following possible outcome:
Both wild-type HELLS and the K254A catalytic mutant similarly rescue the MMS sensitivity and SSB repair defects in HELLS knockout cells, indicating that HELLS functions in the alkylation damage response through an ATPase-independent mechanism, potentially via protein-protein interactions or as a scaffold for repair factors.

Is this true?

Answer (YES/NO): NO